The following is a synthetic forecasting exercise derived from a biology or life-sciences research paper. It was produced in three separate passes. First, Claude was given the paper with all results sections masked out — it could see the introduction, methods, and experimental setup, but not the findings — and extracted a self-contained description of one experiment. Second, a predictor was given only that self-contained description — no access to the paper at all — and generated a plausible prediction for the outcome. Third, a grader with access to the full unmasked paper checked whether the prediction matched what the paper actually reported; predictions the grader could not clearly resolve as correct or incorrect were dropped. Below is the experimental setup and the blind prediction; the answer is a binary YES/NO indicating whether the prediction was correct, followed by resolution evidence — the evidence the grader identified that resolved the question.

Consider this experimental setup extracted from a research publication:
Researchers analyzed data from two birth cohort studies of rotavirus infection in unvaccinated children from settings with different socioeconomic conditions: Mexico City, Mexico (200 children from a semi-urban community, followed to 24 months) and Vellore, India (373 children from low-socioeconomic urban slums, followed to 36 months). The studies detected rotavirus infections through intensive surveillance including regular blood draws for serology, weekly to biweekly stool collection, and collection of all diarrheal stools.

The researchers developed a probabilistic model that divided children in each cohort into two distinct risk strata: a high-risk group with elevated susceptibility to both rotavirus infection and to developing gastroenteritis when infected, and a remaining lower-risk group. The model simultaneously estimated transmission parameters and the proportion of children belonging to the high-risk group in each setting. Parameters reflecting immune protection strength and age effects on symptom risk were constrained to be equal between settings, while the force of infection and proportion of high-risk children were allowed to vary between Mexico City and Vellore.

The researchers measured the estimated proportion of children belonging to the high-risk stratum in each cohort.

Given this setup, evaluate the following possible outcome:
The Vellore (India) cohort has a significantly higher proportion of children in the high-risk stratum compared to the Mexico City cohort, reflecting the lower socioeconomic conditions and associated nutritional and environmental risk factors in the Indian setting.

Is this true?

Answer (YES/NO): YES